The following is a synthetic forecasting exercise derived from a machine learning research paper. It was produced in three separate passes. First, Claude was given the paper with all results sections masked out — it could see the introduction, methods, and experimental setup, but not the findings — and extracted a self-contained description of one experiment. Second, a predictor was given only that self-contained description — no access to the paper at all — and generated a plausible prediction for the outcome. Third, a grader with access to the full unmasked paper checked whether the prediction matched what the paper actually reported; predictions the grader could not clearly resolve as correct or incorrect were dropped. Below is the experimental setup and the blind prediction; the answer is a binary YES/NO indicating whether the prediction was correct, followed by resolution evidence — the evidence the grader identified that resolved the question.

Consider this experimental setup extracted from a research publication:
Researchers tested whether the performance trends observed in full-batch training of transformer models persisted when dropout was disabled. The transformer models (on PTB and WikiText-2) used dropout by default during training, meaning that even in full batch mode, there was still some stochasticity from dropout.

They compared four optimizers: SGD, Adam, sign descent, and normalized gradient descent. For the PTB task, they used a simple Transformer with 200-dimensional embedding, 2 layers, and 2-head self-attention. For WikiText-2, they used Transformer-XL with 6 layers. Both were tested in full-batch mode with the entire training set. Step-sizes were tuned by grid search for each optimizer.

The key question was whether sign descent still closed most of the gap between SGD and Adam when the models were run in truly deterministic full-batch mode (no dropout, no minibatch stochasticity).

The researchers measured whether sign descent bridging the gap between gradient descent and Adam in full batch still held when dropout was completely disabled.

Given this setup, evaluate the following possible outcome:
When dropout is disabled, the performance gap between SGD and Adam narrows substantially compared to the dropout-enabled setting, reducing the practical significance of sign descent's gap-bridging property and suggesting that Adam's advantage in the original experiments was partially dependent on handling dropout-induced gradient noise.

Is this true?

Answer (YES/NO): NO